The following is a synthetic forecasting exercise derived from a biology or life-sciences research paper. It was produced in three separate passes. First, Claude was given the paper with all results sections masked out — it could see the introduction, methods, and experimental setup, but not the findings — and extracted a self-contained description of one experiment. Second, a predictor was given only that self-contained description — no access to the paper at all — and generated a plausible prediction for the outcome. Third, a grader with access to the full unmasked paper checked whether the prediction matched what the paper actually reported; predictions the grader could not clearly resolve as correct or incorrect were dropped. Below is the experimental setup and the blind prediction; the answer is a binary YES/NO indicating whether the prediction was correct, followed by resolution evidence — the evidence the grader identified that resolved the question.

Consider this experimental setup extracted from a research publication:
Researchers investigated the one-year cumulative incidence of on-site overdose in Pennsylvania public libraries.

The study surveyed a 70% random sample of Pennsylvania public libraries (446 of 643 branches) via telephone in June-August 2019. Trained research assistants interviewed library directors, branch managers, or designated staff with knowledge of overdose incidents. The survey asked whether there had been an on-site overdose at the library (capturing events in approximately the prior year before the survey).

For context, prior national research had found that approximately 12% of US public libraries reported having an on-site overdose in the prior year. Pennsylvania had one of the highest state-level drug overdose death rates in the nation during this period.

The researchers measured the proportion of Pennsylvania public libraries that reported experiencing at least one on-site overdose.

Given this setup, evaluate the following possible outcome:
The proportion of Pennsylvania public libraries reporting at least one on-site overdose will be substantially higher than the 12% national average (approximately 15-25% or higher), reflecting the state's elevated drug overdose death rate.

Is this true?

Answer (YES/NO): NO